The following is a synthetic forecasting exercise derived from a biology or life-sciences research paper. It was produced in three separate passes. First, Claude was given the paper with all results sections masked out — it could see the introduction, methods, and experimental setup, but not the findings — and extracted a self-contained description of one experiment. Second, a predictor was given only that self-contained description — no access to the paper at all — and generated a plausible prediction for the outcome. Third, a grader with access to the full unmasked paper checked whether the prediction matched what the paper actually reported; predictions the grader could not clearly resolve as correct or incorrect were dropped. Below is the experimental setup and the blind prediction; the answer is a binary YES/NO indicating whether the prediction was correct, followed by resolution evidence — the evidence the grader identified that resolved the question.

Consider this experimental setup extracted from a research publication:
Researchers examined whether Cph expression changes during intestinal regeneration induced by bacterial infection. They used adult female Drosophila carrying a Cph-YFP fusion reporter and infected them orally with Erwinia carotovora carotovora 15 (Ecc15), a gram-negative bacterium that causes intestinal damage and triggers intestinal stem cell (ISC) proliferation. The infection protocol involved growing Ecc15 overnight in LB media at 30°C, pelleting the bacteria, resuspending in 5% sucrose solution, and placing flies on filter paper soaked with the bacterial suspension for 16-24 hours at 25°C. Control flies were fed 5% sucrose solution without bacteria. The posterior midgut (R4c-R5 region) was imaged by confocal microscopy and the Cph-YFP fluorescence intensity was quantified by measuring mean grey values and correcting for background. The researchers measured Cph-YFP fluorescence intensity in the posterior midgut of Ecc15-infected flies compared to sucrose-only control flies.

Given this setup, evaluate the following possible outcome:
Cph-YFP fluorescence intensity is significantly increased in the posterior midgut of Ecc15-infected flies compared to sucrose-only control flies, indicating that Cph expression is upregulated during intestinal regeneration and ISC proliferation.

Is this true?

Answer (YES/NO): NO